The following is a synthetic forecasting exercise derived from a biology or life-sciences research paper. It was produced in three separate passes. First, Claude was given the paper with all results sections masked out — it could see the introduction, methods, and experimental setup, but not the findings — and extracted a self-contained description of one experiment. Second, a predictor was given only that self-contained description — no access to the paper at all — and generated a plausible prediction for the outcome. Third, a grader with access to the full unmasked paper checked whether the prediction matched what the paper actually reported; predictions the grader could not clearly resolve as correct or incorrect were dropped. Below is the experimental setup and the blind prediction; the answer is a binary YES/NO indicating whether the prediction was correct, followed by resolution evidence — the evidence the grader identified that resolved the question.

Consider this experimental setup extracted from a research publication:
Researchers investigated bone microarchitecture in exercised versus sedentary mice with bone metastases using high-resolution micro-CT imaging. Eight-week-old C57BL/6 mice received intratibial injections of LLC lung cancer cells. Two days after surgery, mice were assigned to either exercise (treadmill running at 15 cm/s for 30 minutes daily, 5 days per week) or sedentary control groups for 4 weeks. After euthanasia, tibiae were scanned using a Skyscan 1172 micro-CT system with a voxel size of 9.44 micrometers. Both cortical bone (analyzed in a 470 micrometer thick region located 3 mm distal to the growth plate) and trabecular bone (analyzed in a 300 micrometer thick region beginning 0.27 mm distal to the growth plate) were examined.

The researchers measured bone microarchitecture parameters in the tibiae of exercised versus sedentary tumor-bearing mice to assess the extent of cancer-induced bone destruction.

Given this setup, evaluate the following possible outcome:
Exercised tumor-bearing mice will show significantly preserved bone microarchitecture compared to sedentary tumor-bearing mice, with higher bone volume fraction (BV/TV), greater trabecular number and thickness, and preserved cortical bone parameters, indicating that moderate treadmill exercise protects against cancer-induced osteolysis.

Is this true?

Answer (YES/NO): YES